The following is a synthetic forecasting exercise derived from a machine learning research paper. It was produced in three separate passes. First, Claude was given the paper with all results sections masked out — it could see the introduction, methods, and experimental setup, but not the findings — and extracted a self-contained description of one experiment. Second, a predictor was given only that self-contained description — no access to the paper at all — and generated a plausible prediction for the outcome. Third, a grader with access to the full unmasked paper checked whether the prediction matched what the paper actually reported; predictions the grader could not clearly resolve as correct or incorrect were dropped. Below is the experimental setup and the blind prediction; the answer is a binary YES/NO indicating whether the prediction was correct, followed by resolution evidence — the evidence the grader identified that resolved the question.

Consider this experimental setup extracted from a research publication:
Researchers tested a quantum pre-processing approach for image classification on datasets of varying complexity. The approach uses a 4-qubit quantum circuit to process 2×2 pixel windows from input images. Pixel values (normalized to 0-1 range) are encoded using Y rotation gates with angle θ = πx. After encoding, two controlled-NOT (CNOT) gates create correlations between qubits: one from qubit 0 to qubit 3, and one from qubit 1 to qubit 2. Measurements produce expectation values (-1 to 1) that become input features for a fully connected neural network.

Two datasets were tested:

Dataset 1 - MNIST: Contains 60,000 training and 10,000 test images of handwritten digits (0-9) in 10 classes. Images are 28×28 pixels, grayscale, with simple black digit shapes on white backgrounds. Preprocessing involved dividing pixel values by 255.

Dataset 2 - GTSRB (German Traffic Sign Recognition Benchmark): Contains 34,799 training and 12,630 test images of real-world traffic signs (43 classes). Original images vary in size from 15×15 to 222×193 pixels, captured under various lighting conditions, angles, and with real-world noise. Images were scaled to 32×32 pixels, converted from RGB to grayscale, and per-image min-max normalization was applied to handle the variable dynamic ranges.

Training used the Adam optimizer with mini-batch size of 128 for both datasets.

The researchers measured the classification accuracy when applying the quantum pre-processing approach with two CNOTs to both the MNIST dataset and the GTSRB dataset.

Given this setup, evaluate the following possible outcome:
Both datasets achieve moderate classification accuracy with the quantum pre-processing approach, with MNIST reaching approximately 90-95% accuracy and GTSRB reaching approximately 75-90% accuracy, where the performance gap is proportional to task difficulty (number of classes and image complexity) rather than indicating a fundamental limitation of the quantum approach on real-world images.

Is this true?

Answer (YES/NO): NO